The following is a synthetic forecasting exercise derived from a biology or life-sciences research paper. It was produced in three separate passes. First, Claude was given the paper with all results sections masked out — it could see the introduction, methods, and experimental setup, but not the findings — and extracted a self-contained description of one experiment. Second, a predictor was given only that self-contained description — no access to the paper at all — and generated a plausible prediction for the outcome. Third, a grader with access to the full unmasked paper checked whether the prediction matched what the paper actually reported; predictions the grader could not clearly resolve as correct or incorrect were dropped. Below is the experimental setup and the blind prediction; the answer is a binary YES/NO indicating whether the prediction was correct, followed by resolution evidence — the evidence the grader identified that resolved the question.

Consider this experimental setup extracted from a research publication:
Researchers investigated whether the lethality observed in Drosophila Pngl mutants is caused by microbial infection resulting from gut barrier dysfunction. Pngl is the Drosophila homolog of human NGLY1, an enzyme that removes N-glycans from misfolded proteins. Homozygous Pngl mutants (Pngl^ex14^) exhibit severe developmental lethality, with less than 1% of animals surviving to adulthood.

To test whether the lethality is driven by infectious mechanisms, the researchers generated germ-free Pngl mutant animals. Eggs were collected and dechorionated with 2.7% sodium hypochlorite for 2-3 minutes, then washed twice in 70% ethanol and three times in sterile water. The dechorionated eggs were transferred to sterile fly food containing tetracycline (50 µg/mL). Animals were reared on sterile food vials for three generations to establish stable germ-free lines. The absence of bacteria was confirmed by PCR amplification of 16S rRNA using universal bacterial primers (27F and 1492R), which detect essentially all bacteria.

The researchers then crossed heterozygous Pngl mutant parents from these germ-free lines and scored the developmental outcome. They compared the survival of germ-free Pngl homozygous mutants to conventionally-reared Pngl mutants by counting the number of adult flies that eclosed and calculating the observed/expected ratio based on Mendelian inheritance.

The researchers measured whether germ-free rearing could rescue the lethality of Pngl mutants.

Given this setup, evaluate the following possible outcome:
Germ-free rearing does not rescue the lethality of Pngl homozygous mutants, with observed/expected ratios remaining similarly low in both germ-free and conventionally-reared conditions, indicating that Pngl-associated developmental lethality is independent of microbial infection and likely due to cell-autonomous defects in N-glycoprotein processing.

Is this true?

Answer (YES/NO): YES